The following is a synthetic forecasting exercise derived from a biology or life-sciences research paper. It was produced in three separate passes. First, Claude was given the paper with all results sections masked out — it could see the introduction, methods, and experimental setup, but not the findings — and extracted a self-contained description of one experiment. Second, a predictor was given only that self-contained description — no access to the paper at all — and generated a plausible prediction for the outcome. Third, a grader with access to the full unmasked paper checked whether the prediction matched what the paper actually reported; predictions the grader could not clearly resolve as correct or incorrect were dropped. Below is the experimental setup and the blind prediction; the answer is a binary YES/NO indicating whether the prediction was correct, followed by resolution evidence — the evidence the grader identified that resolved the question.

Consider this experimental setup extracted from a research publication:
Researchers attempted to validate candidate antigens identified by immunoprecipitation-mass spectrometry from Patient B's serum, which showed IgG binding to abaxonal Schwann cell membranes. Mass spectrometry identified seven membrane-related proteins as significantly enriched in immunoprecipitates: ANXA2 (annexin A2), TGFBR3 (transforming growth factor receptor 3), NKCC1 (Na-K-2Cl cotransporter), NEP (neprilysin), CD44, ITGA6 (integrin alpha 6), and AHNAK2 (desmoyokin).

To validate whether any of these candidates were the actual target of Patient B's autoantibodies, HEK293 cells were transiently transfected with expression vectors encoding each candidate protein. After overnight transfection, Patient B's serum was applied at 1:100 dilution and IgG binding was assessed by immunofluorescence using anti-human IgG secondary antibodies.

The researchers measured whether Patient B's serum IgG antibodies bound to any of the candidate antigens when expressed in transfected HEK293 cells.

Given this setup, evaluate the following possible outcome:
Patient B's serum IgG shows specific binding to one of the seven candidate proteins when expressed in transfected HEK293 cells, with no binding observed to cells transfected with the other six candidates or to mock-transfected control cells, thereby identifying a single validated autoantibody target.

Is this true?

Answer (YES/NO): NO